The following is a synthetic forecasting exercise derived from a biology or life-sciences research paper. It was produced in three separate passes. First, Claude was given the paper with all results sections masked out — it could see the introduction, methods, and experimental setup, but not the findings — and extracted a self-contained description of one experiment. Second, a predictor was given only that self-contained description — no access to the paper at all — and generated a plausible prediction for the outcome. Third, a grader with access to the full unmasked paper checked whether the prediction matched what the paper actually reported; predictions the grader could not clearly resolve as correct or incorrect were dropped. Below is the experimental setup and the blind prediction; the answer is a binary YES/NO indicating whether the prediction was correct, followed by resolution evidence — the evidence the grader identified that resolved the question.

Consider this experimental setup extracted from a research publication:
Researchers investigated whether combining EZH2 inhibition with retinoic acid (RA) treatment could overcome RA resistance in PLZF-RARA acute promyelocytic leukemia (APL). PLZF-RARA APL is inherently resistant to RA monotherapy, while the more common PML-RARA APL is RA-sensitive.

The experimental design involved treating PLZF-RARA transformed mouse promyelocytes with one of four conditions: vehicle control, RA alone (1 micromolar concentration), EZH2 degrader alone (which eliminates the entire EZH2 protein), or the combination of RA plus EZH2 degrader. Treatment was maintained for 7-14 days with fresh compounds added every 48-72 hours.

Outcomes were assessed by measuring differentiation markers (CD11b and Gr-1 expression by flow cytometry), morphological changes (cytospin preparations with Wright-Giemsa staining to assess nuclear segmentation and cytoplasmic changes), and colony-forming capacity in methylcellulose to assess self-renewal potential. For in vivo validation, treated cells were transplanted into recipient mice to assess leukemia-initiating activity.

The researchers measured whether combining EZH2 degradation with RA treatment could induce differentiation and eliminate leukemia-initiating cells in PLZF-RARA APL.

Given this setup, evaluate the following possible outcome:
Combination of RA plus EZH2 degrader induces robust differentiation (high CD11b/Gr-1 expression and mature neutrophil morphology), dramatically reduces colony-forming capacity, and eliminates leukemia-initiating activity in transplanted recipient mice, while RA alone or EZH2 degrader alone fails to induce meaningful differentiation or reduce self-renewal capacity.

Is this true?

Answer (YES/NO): NO